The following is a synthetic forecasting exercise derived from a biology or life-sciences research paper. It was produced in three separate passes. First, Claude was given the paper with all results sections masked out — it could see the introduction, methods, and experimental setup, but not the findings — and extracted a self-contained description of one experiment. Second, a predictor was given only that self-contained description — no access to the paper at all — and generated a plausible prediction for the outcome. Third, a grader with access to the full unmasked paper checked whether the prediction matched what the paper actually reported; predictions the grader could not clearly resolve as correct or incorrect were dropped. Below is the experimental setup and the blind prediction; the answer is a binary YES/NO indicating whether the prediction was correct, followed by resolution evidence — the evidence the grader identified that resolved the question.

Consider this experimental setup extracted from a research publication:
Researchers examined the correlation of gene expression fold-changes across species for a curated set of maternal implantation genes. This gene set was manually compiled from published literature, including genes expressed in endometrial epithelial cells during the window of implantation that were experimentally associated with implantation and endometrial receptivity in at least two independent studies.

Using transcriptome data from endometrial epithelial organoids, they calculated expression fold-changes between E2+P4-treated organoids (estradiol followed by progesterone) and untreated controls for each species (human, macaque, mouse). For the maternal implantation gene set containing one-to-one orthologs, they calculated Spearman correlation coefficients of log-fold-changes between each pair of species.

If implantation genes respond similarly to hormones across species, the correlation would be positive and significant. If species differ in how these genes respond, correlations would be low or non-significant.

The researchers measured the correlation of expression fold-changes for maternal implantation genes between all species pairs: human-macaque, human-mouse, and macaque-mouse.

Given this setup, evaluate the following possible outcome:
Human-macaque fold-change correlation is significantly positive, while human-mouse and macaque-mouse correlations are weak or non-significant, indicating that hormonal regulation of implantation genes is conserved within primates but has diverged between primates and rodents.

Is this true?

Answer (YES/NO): NO